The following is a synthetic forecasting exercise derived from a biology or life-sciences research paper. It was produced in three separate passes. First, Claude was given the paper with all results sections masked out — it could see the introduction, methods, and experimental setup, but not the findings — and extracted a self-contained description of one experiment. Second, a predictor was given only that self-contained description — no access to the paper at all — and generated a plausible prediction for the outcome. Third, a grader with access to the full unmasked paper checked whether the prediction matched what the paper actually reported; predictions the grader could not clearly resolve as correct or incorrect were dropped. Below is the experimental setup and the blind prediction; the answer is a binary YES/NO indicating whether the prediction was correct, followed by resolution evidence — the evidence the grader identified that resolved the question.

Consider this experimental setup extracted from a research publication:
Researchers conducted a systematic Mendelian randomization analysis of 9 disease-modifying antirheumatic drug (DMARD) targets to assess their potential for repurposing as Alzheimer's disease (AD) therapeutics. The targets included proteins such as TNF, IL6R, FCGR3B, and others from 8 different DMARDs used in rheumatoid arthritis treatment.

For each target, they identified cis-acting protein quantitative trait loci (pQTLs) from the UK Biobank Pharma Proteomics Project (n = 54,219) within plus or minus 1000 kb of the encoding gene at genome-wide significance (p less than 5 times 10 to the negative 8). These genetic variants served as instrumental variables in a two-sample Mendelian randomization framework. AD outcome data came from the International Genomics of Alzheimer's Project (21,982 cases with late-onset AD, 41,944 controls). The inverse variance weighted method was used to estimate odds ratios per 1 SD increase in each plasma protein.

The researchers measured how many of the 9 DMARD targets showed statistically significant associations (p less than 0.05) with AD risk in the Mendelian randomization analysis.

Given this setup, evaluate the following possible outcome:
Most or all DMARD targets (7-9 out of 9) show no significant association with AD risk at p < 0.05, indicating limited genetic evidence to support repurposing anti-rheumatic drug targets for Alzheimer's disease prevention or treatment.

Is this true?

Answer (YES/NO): YES